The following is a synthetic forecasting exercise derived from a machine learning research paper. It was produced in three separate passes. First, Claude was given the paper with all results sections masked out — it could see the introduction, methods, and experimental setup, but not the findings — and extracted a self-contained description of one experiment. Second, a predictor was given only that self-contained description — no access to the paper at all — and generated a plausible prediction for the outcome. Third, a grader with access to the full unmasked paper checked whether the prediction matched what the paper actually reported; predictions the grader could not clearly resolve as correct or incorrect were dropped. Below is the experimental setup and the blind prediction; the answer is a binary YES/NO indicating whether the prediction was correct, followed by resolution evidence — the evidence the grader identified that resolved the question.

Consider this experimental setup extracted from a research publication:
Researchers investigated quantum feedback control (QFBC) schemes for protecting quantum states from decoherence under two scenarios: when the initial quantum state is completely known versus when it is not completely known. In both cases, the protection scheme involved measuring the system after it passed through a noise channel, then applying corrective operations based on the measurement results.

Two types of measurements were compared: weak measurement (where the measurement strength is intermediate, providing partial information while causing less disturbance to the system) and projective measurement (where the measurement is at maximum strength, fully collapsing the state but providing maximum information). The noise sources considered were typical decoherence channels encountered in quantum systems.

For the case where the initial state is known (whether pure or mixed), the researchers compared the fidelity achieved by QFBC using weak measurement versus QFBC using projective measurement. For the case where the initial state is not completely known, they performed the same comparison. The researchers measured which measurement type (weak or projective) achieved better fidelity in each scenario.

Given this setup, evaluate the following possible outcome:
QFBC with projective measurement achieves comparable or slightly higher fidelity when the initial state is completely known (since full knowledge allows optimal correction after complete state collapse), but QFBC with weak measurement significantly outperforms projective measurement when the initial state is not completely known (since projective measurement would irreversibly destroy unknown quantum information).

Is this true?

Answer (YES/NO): NO